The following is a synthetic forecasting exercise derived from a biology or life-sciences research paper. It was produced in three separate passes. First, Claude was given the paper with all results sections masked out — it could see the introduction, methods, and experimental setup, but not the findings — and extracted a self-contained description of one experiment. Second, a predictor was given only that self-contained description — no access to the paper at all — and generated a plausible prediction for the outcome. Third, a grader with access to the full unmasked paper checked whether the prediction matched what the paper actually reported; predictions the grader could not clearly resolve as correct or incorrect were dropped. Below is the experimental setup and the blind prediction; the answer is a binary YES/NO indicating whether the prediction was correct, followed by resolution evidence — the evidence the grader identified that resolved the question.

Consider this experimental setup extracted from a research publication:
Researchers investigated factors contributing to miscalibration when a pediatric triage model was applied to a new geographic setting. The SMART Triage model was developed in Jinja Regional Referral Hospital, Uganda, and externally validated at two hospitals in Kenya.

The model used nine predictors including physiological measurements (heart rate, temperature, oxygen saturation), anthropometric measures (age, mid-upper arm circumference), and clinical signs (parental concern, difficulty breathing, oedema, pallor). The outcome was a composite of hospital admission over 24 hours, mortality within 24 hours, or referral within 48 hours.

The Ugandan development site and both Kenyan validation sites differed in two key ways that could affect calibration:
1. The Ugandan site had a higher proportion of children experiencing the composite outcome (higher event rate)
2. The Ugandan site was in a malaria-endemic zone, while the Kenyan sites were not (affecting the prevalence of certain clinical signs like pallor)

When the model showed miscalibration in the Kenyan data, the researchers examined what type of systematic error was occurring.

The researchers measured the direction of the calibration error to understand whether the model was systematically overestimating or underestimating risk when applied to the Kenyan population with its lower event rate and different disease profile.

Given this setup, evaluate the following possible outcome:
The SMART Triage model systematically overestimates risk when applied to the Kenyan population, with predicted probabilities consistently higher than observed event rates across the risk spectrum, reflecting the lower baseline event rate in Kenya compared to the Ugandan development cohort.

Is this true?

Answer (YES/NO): YES